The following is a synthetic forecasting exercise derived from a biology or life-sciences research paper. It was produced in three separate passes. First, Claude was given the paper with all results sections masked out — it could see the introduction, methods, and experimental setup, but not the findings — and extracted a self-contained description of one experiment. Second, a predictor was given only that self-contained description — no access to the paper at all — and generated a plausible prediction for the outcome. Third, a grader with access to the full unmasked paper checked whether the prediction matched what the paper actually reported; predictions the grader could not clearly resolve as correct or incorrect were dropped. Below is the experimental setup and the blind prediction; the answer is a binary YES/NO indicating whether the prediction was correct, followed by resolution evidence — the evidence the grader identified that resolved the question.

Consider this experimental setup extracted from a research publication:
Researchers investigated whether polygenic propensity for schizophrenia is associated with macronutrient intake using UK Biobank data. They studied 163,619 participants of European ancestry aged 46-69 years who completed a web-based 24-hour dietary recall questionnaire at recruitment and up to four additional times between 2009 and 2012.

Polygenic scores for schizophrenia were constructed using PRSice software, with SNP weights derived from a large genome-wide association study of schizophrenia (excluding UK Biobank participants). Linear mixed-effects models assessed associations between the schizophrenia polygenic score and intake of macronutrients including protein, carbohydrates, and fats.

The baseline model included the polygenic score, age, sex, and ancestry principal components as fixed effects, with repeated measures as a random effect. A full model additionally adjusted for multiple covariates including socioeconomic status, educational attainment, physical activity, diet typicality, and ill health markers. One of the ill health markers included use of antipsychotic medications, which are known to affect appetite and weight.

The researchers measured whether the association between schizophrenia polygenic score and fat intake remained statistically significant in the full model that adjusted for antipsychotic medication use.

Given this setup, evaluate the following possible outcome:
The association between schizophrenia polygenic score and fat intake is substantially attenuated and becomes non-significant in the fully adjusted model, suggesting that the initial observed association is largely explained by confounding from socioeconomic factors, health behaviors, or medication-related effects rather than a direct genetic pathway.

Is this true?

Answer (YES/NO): NO